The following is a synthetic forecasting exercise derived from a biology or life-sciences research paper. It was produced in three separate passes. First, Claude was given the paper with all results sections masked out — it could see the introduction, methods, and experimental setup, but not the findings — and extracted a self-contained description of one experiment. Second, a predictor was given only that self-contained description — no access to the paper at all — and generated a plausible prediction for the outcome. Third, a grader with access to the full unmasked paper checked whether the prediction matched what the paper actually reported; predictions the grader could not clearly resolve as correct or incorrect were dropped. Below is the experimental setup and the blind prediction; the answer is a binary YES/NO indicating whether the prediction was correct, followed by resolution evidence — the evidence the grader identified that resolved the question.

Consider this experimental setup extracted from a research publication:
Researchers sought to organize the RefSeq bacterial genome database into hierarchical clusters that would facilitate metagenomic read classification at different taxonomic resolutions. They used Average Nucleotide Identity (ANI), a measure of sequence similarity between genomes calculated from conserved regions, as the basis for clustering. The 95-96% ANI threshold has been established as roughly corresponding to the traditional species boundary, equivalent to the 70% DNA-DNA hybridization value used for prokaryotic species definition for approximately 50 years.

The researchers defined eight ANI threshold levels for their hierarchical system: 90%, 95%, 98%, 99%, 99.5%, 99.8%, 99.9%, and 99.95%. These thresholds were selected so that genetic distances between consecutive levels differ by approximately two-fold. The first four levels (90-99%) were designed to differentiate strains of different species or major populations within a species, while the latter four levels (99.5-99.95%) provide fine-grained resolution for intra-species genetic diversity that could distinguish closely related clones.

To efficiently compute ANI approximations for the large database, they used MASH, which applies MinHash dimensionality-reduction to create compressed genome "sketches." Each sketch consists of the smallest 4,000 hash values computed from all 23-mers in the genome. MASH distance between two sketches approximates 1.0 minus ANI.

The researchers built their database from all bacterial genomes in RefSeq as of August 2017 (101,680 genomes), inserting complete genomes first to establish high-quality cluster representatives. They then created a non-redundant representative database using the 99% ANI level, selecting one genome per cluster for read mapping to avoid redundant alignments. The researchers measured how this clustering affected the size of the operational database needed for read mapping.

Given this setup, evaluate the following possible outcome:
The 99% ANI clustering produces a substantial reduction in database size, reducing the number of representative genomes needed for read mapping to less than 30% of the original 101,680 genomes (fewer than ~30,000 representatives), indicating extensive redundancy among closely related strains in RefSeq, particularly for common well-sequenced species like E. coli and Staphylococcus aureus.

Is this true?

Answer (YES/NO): YES